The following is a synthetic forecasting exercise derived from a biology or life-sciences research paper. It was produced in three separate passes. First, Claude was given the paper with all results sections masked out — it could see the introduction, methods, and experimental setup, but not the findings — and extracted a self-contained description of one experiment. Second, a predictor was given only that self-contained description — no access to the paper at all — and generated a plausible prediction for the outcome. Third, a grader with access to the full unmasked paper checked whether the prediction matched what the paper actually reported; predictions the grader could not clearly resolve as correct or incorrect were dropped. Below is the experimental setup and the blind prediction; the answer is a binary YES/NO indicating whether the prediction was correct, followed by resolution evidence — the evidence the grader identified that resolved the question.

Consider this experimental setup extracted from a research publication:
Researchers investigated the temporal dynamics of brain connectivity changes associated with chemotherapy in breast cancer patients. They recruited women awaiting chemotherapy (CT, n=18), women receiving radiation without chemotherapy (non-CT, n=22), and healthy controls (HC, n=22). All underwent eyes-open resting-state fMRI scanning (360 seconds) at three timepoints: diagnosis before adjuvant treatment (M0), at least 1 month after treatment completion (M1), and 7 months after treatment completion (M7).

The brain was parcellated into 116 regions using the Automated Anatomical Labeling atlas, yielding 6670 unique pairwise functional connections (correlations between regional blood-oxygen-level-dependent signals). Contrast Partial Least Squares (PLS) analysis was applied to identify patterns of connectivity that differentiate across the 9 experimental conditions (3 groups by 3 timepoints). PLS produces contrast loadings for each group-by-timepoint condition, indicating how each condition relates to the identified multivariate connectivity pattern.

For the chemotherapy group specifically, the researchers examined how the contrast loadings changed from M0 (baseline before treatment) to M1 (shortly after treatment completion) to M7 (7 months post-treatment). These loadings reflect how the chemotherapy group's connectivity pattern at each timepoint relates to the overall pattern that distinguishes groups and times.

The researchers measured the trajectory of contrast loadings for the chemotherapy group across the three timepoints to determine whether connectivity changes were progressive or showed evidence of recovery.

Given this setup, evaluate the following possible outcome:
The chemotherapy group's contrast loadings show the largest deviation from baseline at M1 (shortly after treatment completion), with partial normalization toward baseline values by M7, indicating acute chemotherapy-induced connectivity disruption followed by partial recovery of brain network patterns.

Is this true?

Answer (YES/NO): YES